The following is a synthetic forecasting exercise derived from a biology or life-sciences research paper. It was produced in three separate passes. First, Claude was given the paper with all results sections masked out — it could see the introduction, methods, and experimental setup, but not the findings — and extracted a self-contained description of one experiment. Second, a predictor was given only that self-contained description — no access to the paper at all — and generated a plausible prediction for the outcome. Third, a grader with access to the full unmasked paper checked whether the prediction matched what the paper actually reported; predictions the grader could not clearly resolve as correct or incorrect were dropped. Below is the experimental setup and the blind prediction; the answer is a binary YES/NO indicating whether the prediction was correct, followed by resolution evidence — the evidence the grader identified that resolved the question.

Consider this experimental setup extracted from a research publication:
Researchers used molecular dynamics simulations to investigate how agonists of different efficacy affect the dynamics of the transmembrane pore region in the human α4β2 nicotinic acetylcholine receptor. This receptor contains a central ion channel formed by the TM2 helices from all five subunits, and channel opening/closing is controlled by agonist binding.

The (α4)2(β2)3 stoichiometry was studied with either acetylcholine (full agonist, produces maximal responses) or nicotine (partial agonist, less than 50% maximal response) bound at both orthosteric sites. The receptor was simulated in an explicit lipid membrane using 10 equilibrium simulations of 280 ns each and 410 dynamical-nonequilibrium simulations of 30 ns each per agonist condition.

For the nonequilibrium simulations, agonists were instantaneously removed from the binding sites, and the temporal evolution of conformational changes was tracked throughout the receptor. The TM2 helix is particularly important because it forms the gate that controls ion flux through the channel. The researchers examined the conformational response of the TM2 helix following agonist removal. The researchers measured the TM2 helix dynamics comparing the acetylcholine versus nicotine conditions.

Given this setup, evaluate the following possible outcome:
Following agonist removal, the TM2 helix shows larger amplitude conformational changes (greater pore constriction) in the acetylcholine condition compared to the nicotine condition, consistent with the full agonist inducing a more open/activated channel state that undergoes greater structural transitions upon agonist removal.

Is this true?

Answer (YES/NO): NO